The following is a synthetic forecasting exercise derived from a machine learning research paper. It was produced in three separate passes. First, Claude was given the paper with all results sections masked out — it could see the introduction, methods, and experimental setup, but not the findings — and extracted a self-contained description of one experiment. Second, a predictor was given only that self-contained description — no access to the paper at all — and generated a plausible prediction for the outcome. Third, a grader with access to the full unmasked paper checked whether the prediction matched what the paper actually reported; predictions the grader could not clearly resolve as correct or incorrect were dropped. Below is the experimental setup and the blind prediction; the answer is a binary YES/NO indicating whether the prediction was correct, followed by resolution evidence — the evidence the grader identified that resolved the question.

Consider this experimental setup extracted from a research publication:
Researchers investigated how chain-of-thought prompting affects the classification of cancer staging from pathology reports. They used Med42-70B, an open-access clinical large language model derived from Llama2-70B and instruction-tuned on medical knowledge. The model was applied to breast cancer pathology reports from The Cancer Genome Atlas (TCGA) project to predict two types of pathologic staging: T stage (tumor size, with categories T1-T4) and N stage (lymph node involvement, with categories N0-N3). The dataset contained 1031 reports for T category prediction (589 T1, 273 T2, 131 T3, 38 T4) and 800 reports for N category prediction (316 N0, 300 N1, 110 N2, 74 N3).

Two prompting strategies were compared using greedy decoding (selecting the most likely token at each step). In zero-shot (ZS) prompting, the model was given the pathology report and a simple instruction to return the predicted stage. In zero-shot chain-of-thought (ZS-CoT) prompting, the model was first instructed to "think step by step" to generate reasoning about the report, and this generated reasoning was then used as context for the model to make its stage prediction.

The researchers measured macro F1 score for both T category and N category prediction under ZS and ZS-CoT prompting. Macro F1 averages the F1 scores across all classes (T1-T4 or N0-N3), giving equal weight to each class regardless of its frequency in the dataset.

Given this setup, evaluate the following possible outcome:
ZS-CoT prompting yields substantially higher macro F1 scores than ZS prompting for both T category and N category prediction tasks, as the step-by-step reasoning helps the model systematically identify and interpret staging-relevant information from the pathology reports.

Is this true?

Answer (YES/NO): NO